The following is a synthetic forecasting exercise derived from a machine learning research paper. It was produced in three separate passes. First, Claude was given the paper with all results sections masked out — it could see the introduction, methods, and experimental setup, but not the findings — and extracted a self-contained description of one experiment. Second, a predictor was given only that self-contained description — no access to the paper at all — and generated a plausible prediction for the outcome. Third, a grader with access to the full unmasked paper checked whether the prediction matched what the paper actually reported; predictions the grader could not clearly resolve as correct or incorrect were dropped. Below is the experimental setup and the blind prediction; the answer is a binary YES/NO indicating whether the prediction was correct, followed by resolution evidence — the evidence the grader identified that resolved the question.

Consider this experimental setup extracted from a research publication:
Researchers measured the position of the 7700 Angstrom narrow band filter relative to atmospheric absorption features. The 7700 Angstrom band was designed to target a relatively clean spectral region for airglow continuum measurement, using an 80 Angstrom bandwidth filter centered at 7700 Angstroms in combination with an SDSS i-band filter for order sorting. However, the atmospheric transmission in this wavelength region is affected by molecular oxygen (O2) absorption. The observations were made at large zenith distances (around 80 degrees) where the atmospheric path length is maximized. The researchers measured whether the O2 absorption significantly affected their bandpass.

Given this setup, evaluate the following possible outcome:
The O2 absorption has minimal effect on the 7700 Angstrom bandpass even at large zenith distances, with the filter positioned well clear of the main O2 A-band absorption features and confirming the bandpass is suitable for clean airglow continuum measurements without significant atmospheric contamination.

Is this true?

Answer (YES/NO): NO